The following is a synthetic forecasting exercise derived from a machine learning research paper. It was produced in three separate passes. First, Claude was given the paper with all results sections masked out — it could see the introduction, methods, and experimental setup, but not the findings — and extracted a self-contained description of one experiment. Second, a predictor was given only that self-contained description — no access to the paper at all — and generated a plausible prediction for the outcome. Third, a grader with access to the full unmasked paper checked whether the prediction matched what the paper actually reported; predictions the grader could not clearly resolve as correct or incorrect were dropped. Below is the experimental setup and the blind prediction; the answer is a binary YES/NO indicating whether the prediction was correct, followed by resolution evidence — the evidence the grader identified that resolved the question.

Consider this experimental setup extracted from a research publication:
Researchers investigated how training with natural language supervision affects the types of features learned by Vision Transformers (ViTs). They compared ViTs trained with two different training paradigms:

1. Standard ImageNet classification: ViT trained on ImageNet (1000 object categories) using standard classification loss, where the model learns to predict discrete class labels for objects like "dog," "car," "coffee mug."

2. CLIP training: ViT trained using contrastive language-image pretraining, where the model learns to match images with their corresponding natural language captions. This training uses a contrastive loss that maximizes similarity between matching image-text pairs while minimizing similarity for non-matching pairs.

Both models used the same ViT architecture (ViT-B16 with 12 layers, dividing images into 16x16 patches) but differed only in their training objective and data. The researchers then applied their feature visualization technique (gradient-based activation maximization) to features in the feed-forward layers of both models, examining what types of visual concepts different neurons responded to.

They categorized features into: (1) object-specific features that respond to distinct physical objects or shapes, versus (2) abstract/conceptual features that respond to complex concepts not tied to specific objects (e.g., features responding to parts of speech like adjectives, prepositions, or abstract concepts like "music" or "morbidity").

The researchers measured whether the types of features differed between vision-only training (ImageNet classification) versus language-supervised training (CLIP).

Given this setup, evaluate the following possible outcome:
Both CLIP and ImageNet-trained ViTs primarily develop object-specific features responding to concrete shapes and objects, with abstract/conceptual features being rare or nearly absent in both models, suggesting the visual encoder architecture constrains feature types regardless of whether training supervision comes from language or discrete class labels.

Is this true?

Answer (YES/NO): NO